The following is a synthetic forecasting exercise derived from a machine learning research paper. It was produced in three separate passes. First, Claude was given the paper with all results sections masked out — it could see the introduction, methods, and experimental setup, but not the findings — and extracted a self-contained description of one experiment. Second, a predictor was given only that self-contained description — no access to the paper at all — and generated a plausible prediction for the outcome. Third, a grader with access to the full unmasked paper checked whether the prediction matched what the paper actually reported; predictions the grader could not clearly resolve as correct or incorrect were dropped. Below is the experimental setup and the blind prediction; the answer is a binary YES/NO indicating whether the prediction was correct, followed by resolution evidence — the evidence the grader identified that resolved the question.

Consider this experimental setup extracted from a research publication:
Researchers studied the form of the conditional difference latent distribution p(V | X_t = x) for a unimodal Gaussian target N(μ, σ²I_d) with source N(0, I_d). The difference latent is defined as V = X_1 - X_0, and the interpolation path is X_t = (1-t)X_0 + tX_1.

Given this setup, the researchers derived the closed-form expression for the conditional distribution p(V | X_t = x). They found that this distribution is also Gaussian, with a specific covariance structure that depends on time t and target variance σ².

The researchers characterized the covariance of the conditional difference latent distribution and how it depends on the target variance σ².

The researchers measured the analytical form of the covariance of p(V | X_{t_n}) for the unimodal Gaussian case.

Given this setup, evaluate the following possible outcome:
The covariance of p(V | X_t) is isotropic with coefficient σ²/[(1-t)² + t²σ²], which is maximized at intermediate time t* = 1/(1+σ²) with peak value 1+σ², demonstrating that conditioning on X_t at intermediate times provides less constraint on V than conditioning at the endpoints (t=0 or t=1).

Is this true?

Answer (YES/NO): YES